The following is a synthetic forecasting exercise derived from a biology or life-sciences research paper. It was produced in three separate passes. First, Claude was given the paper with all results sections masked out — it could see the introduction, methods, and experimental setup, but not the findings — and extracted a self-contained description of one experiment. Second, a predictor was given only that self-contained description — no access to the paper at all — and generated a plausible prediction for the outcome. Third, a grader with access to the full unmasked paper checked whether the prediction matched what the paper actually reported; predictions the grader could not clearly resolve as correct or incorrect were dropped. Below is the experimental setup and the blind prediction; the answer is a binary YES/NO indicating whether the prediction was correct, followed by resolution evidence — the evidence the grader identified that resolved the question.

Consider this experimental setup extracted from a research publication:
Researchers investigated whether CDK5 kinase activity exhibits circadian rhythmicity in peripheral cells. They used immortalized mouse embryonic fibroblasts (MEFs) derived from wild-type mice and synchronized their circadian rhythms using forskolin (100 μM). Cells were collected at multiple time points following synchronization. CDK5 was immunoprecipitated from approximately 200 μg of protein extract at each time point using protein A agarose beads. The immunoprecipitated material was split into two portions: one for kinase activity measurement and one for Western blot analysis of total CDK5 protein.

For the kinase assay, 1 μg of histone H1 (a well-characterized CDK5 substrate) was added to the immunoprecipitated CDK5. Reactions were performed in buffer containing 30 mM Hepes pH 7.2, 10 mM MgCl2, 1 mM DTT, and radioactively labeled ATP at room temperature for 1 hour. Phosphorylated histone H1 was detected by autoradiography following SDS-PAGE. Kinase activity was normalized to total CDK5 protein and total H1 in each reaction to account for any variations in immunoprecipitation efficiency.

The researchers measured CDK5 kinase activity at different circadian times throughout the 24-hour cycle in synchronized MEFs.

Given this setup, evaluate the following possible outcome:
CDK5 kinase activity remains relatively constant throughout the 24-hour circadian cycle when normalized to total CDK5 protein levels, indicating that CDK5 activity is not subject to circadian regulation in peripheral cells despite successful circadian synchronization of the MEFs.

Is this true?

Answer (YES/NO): NO